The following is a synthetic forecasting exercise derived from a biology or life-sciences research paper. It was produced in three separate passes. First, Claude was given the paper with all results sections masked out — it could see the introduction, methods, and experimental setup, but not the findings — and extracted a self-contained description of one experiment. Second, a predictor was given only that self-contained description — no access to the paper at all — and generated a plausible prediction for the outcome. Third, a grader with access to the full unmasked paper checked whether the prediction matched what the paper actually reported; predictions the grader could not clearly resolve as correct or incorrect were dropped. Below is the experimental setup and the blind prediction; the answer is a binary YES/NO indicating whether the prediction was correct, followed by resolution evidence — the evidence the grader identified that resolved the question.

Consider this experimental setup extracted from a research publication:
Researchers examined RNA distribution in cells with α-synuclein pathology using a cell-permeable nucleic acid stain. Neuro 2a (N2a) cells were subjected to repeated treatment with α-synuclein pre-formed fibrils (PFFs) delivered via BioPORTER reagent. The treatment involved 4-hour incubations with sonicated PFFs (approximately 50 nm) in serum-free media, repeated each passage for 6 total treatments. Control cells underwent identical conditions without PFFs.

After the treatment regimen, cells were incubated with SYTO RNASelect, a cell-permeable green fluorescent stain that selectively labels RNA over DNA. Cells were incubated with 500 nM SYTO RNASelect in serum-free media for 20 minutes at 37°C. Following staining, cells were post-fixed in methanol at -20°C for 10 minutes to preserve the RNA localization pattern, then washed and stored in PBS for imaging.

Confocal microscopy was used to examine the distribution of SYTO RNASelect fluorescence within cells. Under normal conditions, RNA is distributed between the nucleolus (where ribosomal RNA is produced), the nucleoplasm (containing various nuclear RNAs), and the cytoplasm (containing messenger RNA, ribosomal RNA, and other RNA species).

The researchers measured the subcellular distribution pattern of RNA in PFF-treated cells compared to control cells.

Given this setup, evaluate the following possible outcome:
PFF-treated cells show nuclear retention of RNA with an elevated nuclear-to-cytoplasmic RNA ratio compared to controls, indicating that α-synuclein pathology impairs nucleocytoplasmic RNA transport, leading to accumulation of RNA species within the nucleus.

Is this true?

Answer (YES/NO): YES